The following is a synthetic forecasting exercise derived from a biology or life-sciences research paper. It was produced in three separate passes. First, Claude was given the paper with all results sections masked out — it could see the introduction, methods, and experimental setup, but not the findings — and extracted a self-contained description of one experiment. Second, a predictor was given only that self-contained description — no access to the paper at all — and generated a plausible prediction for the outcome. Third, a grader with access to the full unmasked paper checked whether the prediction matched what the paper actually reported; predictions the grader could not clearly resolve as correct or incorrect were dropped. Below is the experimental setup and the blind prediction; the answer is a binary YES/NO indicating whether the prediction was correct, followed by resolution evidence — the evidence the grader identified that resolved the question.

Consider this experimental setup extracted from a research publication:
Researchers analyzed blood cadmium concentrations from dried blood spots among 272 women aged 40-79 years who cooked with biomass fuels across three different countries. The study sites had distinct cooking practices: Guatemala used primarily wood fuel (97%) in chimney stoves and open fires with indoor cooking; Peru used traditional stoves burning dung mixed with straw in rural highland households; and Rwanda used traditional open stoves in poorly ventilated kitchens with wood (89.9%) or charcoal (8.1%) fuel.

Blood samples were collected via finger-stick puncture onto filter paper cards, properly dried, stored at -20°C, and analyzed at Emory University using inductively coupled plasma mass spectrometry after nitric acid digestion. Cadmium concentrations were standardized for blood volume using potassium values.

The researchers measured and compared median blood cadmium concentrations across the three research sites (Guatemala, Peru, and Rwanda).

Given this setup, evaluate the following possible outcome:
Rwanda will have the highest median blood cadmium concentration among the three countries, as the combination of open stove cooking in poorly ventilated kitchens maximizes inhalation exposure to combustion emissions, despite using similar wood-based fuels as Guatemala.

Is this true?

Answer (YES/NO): NO